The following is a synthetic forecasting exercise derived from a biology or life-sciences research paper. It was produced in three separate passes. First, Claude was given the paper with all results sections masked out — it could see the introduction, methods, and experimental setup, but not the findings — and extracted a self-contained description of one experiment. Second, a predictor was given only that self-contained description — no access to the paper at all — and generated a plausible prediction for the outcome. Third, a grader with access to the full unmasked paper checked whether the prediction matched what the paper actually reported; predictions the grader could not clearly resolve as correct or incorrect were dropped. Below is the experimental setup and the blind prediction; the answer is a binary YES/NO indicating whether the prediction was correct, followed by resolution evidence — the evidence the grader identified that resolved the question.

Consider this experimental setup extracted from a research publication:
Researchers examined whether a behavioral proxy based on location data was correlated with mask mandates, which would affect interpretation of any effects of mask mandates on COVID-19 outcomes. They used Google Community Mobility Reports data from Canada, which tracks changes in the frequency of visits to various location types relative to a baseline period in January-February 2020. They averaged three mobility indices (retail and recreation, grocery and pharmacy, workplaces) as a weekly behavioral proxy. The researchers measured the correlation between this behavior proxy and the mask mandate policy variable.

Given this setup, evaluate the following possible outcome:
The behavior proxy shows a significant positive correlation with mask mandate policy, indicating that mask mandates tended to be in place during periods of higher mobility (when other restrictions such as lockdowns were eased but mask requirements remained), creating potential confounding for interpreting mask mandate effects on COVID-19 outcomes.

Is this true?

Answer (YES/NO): NO